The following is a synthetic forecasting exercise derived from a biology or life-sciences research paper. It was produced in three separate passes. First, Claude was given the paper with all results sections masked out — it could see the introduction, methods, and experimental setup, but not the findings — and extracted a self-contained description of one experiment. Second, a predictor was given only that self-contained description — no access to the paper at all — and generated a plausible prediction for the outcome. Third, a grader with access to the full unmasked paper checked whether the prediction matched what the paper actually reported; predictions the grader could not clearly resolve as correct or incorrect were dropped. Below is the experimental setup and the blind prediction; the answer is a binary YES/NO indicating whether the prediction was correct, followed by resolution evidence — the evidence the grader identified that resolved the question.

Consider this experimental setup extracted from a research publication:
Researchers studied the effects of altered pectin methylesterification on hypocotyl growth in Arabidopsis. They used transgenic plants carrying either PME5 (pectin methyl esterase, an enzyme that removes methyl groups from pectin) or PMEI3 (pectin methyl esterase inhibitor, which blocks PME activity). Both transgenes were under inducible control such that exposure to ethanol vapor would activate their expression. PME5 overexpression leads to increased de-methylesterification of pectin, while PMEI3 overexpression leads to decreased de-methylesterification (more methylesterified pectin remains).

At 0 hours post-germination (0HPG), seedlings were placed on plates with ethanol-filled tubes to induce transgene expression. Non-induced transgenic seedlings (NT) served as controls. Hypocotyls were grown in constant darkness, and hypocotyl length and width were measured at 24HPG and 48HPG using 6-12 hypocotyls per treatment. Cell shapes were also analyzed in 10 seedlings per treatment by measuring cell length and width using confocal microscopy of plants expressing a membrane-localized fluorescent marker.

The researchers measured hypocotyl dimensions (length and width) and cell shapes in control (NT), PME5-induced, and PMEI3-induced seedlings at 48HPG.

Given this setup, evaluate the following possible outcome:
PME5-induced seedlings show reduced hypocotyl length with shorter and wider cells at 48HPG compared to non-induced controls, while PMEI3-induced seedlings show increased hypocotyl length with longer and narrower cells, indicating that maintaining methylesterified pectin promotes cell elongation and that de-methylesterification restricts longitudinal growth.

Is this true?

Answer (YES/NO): NO